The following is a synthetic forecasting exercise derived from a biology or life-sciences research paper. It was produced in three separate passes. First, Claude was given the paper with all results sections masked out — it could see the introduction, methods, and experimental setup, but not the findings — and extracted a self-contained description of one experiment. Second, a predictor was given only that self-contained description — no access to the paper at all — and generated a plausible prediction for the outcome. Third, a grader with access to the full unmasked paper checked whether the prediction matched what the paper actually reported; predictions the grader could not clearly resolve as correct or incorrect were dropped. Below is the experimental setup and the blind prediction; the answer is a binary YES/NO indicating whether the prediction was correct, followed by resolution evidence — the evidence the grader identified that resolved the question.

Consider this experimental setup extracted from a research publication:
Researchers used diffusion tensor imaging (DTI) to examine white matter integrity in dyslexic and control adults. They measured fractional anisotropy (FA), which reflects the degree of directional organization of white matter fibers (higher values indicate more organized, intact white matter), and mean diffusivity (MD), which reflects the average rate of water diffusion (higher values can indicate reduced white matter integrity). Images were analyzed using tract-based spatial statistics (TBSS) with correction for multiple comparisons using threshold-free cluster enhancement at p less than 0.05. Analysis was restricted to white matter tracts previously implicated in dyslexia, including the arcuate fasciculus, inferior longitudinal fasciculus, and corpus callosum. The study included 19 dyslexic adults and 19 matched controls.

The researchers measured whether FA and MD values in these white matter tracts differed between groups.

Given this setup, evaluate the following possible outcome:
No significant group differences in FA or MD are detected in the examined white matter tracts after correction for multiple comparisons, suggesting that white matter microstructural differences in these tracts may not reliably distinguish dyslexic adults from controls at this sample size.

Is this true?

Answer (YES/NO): NO